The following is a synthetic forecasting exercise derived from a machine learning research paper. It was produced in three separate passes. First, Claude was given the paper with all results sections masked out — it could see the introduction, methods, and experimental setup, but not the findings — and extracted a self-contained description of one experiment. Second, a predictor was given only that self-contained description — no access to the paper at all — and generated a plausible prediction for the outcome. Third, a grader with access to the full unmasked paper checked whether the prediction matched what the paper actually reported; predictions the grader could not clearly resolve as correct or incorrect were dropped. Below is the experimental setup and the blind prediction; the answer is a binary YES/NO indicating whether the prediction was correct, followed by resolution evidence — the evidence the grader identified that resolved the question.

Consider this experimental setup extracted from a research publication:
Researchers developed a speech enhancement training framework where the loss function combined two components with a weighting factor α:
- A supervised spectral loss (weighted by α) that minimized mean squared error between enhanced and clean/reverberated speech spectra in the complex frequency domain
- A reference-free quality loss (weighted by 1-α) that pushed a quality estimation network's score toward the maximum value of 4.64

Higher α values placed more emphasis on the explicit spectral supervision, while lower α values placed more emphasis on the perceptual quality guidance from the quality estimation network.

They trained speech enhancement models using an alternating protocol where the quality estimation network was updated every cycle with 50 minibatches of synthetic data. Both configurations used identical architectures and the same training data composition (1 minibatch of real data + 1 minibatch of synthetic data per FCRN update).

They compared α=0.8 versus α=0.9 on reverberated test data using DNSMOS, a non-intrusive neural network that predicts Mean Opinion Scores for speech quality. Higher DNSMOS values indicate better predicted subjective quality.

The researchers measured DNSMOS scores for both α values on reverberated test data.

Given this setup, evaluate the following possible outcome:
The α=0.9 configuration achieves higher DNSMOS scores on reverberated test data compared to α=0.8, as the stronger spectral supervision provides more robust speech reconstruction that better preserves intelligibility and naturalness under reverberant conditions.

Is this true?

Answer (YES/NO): YES